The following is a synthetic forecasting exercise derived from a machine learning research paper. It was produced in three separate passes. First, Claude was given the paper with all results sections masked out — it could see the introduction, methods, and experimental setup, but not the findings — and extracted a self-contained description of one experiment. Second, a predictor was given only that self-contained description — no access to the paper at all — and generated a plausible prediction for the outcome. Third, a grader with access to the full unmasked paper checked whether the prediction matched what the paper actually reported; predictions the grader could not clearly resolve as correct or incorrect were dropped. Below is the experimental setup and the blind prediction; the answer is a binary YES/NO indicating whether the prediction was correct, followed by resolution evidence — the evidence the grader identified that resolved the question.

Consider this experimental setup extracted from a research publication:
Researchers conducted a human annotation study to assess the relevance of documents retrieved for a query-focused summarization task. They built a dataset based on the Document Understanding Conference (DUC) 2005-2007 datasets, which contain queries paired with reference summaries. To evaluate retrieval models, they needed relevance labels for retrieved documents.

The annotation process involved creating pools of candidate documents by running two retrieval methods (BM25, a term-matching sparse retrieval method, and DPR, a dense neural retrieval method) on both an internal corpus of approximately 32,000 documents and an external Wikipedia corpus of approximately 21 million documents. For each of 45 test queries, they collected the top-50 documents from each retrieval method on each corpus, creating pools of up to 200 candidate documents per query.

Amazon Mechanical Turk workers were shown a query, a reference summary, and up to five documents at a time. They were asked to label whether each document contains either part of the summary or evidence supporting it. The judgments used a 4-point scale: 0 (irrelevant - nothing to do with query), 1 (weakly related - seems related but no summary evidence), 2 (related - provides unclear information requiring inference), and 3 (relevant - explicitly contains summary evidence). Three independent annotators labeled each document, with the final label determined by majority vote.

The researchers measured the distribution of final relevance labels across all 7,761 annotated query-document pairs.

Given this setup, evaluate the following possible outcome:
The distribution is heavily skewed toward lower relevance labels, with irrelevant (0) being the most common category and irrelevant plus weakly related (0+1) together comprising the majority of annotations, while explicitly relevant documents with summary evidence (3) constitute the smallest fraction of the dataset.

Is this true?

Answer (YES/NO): NO